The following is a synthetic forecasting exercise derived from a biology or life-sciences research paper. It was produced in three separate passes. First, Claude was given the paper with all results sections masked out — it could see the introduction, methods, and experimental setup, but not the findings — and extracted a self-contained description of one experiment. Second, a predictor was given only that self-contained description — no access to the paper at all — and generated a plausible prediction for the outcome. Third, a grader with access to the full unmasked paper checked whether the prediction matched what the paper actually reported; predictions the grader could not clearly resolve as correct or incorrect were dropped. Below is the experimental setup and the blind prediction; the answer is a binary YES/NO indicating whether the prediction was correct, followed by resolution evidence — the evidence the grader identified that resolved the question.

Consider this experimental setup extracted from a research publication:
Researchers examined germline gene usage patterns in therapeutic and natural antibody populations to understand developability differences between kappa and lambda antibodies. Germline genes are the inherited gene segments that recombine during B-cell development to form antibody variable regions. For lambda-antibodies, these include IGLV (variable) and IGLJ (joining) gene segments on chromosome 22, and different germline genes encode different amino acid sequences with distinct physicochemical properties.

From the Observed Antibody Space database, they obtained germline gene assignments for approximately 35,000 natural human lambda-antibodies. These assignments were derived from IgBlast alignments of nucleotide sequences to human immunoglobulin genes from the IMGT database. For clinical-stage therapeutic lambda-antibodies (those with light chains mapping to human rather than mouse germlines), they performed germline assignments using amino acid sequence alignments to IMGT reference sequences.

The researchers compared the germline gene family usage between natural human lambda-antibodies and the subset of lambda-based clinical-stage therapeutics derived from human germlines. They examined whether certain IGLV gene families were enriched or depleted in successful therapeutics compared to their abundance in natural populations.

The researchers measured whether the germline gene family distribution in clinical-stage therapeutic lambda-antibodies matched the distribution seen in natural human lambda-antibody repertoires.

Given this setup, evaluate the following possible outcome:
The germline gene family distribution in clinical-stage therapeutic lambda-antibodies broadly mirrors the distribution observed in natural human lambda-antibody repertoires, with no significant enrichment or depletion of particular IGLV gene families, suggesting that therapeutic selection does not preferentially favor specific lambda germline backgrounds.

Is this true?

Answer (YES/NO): NO